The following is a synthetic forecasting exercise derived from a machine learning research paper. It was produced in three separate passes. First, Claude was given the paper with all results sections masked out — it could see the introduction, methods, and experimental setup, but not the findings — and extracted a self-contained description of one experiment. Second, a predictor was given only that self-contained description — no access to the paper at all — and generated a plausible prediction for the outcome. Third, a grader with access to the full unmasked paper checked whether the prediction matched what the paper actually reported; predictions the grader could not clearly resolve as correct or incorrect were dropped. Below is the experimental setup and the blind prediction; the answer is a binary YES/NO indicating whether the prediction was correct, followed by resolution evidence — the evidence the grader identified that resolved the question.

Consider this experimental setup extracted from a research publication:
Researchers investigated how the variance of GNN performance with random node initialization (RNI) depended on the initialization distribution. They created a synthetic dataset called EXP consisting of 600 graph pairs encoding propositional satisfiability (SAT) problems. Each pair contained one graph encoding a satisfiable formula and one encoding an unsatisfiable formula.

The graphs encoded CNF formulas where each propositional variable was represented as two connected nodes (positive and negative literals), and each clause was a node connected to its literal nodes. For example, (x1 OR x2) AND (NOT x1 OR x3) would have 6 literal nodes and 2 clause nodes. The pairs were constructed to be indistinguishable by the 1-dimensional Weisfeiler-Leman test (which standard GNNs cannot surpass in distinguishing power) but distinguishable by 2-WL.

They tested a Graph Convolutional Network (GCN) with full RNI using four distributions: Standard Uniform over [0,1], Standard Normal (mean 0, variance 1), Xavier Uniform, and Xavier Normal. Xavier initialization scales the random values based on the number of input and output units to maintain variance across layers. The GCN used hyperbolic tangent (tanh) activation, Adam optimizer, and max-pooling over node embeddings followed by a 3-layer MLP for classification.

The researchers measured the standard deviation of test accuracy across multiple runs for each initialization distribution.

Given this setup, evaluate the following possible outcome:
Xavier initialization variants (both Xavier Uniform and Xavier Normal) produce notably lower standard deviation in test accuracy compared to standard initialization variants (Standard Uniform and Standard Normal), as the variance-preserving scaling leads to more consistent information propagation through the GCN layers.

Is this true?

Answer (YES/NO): NO